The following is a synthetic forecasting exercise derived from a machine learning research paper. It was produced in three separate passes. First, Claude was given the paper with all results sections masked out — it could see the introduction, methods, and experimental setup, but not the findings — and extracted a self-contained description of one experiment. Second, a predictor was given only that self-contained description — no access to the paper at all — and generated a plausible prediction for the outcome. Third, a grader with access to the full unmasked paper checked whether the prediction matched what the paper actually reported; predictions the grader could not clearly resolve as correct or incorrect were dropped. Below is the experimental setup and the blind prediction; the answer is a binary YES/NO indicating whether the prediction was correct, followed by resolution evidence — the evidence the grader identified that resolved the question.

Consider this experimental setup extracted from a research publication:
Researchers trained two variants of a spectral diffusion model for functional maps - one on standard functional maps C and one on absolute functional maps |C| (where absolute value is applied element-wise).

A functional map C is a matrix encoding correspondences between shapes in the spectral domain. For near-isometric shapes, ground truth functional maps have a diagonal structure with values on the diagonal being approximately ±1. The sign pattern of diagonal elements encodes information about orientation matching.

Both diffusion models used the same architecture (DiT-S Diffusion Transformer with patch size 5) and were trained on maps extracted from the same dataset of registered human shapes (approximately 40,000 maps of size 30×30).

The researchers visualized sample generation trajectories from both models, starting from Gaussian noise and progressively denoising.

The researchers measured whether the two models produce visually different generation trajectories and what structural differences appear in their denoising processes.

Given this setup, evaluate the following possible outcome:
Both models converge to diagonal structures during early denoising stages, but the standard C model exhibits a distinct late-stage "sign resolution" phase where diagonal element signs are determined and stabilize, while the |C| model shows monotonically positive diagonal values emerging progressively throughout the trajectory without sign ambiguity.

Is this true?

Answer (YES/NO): NO